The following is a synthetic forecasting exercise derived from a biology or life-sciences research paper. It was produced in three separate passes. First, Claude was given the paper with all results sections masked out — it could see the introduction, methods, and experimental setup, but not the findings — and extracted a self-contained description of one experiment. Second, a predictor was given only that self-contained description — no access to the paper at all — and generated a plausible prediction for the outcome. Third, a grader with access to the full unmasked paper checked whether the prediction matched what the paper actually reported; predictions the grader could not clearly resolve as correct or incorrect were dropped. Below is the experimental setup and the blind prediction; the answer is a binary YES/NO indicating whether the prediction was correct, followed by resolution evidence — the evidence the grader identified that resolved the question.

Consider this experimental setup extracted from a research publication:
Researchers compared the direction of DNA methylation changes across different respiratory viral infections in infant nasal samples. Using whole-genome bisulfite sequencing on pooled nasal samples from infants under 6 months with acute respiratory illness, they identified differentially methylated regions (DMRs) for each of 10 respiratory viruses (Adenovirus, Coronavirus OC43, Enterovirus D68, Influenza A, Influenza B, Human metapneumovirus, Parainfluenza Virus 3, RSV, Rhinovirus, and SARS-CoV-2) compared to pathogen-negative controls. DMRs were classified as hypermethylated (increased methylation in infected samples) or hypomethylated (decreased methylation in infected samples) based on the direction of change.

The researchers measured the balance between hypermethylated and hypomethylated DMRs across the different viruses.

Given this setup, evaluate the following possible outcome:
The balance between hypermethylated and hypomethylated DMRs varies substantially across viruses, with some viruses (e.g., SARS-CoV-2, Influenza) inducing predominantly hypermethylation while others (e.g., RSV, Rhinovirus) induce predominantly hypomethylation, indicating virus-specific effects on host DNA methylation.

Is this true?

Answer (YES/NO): NO